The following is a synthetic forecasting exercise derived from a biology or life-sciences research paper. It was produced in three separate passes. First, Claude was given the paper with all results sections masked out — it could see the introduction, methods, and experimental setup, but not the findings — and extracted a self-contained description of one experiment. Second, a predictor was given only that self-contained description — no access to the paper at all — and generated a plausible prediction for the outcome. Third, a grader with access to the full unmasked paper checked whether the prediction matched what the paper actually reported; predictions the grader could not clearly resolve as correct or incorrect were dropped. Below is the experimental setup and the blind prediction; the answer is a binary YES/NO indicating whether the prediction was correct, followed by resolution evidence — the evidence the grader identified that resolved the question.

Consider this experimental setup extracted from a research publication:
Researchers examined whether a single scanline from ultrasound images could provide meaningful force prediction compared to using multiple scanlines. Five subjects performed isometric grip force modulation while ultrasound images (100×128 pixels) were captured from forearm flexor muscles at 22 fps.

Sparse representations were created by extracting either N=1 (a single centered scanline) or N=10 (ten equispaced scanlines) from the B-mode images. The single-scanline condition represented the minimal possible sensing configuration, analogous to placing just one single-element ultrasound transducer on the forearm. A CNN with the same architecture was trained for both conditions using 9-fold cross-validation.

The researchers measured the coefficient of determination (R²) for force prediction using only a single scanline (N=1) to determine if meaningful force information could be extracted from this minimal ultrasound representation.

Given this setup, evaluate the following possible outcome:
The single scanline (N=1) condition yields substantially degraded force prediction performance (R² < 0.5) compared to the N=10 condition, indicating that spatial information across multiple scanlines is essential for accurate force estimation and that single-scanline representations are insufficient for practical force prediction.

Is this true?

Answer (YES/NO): NO